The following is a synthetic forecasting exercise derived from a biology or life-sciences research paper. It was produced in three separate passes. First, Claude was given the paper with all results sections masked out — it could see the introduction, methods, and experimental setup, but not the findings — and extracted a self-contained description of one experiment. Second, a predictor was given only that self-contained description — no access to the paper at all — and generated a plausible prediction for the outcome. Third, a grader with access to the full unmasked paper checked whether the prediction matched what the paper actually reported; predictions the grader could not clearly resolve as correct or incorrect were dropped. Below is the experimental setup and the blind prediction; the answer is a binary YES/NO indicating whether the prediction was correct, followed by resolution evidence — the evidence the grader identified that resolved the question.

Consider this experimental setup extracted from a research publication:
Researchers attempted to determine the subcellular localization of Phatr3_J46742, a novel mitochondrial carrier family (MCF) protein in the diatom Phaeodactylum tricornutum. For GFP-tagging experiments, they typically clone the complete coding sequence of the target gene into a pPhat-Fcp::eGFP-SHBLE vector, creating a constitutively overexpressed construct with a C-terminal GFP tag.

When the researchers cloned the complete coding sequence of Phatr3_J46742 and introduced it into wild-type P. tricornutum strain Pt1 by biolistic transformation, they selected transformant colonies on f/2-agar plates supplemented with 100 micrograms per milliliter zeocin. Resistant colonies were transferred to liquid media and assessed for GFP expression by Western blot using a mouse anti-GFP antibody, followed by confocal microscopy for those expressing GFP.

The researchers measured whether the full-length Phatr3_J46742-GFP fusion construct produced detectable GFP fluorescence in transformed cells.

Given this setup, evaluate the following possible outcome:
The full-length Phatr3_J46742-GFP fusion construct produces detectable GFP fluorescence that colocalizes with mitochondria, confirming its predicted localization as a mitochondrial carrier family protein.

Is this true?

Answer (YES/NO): NO